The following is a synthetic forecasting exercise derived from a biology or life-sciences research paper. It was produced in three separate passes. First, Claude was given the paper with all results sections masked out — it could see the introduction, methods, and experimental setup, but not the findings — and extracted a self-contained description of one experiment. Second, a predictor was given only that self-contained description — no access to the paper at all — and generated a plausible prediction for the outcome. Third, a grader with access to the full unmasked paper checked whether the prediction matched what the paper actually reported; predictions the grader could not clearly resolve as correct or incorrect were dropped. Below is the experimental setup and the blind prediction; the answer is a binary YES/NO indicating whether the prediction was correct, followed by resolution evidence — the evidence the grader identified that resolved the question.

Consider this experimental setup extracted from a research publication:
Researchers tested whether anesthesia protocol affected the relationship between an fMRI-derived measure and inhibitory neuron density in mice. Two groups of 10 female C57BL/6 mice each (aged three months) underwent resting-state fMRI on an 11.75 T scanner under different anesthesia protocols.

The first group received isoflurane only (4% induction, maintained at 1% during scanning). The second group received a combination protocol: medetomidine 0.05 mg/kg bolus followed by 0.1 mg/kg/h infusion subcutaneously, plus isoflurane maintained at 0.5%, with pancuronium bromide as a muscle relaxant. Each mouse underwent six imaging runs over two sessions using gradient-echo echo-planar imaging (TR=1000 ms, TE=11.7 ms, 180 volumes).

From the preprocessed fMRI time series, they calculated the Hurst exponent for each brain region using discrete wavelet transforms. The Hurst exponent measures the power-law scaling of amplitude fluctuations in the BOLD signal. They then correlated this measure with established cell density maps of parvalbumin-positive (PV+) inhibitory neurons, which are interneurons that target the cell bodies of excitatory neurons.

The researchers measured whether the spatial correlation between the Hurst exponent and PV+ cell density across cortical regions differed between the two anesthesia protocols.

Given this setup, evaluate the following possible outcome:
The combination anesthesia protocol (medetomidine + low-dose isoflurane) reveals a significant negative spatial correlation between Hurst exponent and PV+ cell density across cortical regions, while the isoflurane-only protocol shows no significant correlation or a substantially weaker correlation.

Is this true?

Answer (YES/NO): NO